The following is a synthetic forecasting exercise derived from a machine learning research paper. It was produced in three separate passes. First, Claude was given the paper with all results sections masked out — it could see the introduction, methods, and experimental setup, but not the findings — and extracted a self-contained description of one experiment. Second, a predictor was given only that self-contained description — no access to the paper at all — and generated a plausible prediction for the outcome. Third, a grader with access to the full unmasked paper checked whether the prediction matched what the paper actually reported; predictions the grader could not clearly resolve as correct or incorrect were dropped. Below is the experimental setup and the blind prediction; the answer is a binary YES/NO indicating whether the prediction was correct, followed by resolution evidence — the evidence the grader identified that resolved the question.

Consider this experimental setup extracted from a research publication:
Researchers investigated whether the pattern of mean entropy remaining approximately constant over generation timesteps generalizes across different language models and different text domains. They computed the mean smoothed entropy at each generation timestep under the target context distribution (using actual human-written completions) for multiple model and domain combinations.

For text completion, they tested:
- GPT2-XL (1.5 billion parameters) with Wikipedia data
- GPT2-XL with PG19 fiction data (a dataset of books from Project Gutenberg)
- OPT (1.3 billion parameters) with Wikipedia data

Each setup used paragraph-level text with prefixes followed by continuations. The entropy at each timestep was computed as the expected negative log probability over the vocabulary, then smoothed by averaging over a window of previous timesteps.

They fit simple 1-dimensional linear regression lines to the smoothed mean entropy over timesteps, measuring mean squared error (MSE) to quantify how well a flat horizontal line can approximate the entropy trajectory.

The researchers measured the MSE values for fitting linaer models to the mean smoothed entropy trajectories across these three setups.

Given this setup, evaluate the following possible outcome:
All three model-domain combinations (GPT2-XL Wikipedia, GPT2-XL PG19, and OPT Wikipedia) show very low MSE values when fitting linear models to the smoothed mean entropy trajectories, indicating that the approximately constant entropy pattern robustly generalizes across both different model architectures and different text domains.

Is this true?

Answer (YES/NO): YES